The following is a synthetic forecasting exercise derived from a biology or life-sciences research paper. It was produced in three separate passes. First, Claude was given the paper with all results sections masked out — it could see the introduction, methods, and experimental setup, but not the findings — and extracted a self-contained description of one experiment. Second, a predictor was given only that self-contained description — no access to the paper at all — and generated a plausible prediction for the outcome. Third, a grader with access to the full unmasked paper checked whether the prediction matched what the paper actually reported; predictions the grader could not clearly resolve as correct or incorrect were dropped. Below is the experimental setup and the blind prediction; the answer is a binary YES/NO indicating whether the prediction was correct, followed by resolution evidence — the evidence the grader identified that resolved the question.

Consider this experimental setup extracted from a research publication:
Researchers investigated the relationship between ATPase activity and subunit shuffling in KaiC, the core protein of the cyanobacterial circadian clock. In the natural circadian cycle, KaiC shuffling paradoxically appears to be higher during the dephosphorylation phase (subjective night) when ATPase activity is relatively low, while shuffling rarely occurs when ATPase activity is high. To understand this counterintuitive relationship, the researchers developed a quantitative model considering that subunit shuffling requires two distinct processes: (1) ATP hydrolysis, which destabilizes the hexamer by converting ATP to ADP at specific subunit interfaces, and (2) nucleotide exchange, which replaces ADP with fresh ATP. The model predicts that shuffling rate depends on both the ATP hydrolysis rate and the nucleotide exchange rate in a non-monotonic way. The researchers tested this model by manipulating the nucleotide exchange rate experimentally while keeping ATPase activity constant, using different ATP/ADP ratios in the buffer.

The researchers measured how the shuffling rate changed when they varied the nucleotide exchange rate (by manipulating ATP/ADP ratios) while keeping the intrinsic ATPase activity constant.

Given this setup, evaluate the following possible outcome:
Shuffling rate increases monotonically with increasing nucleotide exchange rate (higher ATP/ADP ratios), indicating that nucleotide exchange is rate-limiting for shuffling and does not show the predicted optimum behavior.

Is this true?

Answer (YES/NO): NO